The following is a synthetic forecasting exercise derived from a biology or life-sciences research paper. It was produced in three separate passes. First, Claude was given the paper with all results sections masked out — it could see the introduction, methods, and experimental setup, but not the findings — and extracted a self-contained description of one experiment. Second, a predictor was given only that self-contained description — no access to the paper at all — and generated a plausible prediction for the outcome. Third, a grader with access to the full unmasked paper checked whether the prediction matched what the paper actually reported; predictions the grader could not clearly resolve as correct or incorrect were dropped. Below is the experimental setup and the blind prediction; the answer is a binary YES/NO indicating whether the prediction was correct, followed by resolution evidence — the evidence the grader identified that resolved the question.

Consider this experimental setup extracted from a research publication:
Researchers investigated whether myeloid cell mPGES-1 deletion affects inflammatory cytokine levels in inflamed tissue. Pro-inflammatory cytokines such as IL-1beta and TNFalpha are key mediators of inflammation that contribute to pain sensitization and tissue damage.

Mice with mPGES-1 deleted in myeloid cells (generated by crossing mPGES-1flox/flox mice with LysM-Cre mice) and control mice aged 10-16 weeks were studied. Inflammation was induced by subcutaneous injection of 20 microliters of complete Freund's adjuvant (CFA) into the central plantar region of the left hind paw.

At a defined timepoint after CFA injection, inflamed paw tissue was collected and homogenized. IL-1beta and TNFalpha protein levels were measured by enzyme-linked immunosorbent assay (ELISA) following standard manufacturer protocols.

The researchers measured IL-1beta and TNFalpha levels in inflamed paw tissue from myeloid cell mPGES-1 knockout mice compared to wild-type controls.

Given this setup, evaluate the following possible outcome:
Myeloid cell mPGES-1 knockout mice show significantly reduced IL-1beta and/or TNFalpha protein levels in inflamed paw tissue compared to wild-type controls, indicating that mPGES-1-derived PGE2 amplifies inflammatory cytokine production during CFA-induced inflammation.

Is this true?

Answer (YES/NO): YES